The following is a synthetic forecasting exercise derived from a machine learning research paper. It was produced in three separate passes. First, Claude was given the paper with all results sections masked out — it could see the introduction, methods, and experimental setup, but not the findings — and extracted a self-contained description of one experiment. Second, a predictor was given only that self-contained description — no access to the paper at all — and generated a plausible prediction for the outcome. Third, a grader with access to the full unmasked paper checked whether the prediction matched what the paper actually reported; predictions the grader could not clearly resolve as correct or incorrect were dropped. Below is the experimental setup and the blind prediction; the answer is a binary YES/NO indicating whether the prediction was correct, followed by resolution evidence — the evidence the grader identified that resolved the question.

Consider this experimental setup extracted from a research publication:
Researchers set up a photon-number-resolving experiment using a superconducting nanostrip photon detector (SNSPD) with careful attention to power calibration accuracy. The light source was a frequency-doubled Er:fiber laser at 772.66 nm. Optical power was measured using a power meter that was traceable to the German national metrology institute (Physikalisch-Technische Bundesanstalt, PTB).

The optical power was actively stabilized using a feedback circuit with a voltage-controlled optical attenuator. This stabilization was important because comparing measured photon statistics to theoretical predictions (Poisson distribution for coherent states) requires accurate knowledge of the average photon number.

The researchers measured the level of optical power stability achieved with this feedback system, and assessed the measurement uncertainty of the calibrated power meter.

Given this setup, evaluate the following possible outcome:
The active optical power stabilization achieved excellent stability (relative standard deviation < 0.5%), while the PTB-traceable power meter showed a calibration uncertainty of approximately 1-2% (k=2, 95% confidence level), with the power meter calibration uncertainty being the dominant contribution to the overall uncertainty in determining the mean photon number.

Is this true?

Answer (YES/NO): NO